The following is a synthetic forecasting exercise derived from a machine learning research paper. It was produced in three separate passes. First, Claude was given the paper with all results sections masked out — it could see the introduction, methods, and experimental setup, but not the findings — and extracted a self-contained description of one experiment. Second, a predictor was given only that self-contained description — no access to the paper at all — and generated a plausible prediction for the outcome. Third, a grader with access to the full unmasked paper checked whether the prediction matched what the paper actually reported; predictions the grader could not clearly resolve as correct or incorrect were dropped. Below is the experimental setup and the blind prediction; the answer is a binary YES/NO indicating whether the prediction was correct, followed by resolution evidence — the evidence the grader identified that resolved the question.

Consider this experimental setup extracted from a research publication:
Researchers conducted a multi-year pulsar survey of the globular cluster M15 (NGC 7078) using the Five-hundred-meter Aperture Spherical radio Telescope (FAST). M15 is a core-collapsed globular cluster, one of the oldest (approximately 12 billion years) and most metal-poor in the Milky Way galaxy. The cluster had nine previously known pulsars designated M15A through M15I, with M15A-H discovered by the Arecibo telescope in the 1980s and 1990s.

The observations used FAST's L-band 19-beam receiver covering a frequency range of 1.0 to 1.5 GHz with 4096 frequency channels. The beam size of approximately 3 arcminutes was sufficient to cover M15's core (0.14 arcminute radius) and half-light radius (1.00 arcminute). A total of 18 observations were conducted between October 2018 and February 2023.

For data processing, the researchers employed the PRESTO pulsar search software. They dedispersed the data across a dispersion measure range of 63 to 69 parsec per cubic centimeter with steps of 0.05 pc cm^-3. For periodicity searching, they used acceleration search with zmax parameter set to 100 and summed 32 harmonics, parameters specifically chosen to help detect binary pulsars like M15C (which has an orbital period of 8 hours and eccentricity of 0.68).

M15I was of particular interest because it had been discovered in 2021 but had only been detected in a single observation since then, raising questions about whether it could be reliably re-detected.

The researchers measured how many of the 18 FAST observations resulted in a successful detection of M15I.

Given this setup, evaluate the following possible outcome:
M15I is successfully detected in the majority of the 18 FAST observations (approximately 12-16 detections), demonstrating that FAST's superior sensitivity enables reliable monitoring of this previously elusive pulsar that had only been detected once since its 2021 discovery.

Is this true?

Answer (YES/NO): NO